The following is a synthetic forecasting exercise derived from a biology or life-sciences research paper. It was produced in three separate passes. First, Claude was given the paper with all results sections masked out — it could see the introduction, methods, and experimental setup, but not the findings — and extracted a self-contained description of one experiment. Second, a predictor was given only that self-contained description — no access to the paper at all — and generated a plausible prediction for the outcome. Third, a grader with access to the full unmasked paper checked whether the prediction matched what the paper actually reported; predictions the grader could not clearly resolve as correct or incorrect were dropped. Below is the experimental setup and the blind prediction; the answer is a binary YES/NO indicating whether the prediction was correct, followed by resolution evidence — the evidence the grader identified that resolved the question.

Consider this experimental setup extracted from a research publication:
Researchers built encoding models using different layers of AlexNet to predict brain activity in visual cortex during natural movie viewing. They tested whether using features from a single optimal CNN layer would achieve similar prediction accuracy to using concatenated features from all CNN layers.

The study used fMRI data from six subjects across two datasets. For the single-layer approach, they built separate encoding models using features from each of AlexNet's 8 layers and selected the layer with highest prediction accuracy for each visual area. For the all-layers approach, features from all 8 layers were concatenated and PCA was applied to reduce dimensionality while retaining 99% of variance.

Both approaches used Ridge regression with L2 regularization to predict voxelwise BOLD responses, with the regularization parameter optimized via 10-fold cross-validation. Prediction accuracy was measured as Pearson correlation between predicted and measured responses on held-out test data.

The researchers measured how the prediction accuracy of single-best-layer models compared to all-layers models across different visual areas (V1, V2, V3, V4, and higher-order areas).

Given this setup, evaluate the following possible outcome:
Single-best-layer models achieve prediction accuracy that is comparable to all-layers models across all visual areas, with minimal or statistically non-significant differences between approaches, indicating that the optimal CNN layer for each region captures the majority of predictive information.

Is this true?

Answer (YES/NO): NO